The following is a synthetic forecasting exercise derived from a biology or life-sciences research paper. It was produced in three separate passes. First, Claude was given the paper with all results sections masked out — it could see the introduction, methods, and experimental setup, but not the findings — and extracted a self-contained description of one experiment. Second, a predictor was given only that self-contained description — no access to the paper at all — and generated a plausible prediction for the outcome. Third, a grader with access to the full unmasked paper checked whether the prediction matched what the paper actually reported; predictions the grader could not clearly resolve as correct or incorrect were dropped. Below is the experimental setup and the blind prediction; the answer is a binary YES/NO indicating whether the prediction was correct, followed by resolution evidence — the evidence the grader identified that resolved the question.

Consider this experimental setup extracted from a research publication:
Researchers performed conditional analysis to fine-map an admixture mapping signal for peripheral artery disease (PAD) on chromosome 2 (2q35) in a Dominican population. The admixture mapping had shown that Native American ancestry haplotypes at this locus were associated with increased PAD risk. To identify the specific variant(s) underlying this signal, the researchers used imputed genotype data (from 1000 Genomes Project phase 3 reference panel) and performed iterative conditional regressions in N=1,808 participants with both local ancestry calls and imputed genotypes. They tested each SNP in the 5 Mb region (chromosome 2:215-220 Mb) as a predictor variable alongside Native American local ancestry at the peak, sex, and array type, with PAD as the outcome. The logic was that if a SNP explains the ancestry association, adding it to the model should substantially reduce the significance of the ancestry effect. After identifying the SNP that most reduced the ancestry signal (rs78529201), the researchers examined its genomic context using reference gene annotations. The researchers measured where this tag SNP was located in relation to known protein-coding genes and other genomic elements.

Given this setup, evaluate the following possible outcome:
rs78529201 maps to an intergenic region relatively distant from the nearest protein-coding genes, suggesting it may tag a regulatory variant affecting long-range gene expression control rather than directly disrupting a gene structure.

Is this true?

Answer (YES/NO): NO